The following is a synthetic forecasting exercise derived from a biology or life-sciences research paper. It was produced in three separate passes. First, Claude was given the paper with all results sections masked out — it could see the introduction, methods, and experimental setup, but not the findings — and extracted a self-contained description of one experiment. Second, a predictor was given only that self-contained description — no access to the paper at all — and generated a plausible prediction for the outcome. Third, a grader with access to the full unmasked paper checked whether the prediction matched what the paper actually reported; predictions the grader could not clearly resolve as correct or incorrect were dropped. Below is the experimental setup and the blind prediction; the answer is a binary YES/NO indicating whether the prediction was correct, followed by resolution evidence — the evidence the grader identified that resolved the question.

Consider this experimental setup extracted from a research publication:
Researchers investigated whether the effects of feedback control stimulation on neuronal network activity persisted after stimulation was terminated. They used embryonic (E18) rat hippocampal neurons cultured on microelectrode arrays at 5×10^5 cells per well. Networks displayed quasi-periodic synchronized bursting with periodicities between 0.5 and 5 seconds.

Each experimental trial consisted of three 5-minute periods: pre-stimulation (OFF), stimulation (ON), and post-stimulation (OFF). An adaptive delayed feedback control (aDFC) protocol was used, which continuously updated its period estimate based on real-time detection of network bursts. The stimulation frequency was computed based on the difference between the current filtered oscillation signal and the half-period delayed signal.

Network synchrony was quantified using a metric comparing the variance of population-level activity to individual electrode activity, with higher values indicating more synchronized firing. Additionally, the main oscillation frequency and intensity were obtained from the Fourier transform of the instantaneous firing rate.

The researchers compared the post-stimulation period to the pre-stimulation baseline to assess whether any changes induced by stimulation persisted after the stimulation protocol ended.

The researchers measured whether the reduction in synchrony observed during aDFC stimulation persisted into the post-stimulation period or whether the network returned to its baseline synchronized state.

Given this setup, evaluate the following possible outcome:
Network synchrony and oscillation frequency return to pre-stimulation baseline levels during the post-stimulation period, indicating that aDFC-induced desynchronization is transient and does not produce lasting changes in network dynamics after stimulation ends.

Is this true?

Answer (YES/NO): YES